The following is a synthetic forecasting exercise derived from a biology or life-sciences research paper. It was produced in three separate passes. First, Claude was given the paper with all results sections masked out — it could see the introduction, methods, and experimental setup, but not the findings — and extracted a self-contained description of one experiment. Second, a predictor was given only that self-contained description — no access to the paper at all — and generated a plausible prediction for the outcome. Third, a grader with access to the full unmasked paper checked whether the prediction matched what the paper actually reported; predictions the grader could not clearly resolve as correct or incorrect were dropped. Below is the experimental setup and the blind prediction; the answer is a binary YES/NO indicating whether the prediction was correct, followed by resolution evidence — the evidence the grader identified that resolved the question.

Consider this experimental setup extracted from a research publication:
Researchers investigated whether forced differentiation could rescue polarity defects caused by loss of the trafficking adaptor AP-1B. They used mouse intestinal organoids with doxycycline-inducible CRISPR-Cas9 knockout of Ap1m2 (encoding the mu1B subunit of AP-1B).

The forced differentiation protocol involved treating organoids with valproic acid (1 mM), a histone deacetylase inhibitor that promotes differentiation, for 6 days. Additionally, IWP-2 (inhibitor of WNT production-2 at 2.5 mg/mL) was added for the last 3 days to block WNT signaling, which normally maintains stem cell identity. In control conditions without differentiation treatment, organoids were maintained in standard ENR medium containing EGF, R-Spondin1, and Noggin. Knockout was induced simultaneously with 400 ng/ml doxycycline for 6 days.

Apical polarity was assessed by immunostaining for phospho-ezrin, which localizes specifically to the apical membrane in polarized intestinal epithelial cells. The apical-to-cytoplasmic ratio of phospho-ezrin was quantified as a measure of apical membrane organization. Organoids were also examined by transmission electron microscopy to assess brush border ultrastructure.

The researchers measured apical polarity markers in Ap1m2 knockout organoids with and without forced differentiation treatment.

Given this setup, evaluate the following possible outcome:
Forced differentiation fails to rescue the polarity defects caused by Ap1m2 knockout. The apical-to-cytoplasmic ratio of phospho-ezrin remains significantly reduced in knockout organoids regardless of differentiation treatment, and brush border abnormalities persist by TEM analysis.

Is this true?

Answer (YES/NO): YES